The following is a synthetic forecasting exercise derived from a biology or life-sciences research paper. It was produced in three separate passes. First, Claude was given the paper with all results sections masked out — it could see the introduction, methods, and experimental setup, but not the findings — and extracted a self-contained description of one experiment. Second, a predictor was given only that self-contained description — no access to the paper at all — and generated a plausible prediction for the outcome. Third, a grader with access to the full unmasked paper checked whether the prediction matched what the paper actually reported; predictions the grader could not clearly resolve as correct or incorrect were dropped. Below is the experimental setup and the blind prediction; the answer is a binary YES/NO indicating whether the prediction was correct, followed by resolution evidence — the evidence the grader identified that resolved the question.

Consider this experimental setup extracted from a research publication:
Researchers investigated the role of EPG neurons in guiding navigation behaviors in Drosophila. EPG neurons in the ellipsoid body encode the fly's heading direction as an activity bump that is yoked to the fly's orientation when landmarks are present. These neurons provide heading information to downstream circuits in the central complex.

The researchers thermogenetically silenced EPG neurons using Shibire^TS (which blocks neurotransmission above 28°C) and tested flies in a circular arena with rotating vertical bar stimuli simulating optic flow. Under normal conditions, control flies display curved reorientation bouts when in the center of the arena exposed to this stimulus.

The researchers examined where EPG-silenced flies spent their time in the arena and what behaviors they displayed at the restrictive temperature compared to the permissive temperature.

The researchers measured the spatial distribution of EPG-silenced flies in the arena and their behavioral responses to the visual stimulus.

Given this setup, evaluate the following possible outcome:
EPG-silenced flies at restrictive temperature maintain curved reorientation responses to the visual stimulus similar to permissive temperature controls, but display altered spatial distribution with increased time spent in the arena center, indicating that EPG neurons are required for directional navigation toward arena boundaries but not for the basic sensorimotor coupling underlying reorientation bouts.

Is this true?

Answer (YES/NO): NO